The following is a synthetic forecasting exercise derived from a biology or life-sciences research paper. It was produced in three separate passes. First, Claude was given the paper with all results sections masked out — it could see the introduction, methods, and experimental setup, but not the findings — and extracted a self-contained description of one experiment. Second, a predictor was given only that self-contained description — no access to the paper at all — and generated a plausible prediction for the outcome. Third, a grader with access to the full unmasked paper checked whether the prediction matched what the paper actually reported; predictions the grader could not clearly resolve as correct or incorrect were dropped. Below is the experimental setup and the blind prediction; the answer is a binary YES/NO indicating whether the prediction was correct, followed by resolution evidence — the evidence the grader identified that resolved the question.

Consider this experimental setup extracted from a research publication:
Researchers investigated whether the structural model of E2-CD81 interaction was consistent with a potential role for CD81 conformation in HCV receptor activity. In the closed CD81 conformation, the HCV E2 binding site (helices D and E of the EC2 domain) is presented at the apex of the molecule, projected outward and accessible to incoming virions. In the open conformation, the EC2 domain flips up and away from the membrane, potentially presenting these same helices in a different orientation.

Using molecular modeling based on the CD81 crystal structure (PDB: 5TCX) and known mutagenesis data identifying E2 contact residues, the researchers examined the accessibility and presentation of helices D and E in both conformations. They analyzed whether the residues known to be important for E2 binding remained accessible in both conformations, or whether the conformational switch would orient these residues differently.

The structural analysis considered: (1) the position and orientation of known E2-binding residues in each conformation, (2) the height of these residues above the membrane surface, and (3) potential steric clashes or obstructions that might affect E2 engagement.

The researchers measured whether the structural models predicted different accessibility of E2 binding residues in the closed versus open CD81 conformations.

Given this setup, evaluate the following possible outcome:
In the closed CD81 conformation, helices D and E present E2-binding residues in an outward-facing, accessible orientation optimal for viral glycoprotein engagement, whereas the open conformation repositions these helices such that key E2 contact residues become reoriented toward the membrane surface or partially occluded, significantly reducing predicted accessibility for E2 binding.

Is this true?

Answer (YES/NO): NO